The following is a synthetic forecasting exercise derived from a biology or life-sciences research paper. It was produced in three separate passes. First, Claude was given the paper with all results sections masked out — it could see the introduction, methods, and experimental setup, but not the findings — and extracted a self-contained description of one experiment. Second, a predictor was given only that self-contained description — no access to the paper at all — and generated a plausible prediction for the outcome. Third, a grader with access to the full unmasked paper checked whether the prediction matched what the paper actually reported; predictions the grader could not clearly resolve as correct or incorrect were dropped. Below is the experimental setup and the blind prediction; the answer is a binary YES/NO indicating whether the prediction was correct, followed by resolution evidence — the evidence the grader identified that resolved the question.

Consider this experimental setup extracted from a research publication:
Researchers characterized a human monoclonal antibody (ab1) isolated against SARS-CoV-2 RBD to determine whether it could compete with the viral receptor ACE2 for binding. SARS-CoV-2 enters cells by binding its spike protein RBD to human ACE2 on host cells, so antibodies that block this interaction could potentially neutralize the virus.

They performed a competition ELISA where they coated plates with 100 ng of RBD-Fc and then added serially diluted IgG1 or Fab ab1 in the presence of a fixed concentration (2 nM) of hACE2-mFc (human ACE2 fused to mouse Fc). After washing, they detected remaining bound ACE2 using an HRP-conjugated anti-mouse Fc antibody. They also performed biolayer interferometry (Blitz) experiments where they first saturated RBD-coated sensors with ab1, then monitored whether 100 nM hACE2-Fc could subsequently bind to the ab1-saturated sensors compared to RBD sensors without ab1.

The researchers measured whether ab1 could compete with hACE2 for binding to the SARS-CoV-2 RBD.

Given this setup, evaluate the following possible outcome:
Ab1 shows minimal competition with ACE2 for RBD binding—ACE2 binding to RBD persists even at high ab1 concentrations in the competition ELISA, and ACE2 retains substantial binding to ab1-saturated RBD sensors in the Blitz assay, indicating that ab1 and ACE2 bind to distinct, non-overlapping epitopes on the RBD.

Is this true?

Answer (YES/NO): NO